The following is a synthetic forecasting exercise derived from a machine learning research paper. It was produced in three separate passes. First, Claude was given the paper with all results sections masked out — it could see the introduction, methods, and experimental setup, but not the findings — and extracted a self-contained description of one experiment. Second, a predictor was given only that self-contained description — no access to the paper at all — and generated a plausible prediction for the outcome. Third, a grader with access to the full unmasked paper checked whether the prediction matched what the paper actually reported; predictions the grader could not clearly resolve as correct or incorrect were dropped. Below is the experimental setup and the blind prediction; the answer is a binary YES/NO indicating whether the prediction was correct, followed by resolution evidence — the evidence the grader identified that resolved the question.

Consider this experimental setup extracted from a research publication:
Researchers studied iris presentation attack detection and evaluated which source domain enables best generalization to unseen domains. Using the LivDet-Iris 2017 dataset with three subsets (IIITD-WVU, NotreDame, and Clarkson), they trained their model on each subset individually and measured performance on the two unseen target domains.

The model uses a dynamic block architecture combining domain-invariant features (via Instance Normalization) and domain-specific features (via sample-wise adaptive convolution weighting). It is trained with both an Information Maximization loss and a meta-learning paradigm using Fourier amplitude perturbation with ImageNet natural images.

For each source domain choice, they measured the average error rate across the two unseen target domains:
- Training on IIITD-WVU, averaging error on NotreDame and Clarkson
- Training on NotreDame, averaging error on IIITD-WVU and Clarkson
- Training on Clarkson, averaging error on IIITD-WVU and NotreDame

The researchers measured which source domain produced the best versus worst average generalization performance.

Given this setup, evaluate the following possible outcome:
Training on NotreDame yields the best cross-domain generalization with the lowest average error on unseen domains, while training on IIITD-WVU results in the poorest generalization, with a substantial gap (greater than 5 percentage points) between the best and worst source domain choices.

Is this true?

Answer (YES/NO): NO